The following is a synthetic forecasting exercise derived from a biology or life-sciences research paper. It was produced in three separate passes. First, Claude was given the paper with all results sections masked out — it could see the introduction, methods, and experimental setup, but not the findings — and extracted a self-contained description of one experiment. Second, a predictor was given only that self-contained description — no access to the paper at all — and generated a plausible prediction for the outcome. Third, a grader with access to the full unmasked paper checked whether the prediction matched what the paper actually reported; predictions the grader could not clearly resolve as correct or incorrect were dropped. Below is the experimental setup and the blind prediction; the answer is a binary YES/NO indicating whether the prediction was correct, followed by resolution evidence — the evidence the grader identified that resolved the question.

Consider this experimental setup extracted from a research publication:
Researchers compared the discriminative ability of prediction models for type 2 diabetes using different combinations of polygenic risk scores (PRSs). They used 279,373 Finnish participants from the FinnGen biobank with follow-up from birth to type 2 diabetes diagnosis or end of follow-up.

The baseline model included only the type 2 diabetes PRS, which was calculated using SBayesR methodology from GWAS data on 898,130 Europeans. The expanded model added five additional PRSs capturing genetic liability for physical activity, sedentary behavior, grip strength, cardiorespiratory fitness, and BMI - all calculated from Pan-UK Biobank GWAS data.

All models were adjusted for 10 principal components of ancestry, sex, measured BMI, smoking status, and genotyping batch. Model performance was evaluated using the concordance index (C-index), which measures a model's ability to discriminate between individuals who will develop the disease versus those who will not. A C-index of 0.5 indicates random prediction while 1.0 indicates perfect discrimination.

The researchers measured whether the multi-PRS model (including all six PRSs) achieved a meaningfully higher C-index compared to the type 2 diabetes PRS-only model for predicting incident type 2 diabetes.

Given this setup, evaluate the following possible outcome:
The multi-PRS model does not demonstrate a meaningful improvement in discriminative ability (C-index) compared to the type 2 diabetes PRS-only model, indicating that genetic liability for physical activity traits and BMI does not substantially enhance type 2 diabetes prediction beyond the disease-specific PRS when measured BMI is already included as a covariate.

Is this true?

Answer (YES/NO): YES